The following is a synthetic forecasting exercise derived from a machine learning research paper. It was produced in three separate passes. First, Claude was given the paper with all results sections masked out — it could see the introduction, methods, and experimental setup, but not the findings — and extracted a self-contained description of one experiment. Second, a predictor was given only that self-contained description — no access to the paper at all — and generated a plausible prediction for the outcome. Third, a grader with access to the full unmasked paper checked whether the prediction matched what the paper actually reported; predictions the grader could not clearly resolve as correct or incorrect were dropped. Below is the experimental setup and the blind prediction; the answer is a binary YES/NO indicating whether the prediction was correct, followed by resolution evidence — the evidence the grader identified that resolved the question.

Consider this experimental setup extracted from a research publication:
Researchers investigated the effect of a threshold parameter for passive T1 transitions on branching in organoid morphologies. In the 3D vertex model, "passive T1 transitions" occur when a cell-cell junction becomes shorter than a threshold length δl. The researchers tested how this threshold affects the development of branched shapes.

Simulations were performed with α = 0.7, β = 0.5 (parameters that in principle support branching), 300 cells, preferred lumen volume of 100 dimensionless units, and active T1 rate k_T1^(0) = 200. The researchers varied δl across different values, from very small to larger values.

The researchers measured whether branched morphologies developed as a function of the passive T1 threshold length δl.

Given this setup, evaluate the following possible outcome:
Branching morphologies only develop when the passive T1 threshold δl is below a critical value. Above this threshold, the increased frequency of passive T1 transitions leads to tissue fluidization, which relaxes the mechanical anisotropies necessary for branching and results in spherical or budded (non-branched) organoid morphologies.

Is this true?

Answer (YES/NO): NO